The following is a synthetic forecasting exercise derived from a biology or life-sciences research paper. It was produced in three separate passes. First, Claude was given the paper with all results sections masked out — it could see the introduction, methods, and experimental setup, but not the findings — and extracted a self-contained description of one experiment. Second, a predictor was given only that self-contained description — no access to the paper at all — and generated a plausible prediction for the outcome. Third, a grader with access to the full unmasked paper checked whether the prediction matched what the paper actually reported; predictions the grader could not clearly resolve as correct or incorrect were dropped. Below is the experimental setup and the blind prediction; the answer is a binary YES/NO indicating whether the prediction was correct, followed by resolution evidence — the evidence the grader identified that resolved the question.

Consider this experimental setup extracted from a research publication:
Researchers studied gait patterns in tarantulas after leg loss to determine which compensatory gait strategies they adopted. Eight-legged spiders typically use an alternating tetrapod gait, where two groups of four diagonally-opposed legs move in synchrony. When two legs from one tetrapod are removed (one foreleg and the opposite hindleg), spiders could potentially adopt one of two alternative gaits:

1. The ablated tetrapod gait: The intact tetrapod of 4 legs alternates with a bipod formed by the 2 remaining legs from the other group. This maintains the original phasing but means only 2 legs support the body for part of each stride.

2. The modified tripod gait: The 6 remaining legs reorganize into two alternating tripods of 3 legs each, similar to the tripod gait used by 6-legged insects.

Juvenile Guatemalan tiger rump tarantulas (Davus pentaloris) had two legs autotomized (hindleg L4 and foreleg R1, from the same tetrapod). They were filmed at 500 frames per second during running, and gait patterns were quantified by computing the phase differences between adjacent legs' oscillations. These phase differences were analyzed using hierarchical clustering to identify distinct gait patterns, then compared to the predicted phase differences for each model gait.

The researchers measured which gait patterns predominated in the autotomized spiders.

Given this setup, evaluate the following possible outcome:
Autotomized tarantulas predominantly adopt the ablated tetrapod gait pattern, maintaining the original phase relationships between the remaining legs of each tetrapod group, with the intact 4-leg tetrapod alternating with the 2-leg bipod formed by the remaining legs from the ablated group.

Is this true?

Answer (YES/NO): NO